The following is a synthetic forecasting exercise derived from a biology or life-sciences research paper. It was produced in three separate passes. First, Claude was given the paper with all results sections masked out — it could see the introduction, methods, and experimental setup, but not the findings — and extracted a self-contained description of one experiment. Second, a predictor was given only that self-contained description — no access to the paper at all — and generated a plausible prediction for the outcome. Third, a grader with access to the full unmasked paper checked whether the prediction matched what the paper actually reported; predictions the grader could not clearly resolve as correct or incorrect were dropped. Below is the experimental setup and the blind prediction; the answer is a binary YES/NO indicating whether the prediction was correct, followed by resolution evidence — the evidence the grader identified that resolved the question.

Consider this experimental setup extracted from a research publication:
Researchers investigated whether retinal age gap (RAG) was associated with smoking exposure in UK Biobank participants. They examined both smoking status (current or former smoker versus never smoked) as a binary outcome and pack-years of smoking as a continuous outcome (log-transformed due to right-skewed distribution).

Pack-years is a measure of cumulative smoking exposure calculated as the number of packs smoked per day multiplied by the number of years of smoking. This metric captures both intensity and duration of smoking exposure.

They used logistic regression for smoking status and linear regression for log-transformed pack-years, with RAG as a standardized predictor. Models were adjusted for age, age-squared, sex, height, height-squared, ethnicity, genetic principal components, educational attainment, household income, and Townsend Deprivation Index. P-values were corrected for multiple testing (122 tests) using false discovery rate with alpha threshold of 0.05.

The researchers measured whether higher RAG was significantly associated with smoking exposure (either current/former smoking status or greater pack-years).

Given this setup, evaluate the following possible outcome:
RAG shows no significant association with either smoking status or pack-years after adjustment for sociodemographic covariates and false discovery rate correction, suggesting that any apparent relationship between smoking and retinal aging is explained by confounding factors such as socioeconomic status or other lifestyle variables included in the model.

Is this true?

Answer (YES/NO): NO